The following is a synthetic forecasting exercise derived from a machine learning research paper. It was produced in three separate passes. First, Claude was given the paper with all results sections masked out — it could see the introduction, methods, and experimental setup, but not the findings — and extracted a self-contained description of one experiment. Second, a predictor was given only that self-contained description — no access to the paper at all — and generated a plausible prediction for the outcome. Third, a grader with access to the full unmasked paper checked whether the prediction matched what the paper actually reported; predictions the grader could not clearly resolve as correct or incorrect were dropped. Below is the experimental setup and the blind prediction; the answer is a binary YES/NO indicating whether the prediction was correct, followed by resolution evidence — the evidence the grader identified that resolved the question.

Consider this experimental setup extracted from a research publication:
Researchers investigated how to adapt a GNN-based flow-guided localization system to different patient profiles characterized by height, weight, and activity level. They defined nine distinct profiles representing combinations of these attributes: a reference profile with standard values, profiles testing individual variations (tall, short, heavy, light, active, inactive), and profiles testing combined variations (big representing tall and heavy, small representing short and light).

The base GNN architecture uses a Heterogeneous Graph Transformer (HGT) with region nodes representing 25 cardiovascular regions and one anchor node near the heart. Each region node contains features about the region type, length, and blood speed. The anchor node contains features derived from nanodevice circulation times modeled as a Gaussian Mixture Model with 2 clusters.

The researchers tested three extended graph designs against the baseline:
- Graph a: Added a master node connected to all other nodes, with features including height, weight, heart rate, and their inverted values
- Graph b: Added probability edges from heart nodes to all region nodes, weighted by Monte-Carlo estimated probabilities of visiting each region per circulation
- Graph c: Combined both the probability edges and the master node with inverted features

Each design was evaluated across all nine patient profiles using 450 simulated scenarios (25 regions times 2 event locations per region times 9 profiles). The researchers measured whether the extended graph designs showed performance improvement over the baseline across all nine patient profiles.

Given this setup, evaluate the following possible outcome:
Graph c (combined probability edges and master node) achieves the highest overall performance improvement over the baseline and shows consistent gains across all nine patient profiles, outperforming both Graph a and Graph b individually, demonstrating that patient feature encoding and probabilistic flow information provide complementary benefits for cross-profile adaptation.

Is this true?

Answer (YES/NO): NO